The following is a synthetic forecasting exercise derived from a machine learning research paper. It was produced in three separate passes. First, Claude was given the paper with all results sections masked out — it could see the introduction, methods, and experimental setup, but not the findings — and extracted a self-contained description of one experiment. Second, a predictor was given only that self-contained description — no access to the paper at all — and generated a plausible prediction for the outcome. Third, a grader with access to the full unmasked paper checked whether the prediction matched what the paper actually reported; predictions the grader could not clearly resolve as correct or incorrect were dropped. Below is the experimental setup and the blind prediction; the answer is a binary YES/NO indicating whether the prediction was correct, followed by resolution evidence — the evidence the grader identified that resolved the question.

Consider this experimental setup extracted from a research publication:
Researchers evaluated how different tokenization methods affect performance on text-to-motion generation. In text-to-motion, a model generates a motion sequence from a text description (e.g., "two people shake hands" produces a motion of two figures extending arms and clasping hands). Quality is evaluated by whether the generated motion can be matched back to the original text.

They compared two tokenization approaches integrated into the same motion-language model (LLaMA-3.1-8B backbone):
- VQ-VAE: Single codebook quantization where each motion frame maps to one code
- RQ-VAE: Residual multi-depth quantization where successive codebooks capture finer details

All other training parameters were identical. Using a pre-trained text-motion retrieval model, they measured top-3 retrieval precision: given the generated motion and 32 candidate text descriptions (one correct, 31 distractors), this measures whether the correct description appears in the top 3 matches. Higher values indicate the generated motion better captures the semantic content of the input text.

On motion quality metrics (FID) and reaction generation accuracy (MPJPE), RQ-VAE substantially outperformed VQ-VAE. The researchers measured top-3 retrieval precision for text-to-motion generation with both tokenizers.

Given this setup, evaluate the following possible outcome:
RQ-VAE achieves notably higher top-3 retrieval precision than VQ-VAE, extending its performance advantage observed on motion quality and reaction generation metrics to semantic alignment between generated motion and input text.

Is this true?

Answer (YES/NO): NO